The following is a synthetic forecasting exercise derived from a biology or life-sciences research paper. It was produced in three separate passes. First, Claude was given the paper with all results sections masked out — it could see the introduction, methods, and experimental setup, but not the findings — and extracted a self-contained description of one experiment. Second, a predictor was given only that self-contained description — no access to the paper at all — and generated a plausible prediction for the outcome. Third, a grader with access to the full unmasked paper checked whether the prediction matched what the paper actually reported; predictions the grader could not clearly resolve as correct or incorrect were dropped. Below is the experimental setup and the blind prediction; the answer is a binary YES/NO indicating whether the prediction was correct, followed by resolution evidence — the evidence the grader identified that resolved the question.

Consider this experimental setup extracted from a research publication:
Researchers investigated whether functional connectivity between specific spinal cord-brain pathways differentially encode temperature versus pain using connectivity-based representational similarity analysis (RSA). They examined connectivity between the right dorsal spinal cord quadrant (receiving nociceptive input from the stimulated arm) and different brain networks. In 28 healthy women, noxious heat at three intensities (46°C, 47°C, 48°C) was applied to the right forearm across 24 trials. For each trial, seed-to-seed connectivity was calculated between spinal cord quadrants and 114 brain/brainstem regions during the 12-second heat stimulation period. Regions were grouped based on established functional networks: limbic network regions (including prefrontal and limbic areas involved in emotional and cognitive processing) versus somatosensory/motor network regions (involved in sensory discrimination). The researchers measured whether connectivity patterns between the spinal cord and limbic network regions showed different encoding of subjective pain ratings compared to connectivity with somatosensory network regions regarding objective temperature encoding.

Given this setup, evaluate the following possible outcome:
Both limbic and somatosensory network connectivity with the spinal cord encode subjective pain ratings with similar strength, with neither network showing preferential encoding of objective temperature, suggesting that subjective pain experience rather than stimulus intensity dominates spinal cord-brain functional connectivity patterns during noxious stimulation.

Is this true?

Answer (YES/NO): NO